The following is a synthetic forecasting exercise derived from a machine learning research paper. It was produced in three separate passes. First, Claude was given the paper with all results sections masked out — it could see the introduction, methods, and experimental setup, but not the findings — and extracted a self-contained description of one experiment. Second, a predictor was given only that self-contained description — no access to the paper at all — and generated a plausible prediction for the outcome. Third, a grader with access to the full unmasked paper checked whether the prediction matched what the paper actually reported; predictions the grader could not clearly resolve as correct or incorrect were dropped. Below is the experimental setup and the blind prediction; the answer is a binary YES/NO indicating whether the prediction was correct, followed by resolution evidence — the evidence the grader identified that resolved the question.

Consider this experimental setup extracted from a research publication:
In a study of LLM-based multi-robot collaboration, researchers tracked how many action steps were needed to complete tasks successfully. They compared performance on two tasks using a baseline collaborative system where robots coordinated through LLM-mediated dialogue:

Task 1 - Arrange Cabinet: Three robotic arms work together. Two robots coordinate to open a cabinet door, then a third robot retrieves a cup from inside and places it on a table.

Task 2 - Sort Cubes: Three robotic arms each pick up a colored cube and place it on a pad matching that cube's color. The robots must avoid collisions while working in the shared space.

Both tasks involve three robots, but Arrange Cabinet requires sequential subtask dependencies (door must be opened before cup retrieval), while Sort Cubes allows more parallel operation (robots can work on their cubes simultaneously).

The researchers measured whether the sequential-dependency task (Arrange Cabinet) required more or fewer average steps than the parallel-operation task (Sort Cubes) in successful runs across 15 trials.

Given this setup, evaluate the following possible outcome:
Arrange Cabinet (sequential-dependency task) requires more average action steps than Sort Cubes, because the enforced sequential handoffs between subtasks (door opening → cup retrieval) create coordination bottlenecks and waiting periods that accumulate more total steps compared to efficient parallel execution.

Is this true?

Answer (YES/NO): NO